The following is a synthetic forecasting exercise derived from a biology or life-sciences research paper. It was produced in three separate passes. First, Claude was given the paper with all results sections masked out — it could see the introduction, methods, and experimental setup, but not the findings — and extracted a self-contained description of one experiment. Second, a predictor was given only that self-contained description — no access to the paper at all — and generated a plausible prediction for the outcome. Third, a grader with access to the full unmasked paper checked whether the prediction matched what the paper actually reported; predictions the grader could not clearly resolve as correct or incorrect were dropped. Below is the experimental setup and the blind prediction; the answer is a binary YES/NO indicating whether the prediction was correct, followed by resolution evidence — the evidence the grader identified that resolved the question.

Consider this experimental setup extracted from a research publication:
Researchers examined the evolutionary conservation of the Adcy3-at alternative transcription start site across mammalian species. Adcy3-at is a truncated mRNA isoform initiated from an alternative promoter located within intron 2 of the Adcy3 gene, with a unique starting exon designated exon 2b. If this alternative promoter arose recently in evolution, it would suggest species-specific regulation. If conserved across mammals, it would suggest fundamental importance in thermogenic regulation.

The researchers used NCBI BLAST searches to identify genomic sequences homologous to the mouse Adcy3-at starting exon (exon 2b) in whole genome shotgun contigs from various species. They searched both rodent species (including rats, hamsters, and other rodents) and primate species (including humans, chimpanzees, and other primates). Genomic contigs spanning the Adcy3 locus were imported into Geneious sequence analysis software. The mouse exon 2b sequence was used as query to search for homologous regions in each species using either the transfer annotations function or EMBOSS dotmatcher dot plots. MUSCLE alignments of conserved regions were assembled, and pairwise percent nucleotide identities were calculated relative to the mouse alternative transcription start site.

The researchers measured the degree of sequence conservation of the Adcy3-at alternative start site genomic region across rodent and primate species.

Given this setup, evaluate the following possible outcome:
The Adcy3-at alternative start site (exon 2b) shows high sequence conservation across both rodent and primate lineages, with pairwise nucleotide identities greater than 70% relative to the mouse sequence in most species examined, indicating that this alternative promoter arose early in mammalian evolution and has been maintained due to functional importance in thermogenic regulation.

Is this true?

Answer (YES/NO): NO